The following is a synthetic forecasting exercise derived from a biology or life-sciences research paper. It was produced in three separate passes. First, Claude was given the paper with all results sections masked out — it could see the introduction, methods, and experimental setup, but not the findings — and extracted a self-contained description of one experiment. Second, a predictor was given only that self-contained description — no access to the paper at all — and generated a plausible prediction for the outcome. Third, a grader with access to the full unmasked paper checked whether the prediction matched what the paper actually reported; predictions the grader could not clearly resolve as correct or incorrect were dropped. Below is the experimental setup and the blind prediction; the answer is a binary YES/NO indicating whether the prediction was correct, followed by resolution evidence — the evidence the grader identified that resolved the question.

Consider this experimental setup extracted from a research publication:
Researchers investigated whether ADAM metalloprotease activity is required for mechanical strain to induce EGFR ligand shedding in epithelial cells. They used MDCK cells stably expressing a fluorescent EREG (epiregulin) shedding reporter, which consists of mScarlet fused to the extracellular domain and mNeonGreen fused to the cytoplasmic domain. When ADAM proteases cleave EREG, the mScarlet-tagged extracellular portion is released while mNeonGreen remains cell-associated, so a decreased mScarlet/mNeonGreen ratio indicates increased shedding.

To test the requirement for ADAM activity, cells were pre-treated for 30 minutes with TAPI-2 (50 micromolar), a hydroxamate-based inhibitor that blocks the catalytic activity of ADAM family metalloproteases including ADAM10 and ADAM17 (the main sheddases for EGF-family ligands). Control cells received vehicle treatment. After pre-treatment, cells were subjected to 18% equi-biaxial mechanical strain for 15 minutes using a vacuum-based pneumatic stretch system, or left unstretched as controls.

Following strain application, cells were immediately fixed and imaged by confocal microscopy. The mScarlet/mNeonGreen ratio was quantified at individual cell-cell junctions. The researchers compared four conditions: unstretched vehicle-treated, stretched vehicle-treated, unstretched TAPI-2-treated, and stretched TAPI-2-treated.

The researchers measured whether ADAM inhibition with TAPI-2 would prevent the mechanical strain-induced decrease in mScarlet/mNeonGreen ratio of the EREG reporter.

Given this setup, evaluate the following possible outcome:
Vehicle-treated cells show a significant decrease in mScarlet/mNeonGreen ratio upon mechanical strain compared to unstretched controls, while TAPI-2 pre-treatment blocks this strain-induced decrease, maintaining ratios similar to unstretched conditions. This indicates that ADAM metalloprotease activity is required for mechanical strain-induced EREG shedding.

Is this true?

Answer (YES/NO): YES